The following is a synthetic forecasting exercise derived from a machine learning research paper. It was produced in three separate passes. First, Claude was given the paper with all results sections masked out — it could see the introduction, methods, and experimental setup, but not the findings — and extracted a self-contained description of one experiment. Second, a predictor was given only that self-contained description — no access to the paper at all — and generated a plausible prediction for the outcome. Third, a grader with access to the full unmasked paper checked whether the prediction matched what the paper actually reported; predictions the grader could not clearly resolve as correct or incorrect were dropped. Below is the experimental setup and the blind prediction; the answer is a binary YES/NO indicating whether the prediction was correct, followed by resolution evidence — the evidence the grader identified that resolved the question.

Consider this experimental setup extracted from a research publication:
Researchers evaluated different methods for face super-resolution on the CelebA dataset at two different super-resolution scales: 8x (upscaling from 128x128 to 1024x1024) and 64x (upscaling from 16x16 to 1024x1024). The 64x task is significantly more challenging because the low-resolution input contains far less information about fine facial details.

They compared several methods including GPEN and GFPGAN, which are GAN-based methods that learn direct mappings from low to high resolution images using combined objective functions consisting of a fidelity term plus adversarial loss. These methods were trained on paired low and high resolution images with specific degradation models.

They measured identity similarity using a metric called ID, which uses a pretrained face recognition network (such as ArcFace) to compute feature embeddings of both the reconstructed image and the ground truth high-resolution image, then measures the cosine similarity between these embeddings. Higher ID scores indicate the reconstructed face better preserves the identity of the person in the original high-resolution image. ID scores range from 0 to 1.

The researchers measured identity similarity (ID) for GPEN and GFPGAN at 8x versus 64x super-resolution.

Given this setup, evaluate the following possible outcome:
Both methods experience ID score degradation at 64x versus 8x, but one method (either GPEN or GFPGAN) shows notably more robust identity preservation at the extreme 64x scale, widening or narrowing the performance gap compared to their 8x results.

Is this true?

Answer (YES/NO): YES